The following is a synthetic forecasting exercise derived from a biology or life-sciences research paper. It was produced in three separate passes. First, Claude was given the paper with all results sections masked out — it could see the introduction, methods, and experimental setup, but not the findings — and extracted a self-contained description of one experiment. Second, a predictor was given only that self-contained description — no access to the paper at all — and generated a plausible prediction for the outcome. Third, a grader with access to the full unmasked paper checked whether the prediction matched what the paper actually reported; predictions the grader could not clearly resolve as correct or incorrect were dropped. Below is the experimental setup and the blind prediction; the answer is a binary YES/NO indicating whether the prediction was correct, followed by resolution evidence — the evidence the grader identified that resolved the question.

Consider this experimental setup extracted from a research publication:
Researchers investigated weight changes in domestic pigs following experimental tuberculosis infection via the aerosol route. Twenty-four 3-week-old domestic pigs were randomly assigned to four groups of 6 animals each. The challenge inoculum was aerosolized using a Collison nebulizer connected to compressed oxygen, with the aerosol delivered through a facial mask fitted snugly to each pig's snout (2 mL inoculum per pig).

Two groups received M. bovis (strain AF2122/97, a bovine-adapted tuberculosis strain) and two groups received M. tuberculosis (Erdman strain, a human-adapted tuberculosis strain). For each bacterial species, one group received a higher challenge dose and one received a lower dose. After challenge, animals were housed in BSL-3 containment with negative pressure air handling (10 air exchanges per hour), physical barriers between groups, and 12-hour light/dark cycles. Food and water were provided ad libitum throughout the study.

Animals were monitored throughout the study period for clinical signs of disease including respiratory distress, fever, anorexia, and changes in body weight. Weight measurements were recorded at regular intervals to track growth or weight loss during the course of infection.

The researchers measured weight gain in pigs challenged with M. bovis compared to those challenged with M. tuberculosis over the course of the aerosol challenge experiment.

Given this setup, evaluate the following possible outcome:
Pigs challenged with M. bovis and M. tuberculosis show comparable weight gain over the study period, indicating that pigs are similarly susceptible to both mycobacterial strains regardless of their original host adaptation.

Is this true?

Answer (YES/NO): NO